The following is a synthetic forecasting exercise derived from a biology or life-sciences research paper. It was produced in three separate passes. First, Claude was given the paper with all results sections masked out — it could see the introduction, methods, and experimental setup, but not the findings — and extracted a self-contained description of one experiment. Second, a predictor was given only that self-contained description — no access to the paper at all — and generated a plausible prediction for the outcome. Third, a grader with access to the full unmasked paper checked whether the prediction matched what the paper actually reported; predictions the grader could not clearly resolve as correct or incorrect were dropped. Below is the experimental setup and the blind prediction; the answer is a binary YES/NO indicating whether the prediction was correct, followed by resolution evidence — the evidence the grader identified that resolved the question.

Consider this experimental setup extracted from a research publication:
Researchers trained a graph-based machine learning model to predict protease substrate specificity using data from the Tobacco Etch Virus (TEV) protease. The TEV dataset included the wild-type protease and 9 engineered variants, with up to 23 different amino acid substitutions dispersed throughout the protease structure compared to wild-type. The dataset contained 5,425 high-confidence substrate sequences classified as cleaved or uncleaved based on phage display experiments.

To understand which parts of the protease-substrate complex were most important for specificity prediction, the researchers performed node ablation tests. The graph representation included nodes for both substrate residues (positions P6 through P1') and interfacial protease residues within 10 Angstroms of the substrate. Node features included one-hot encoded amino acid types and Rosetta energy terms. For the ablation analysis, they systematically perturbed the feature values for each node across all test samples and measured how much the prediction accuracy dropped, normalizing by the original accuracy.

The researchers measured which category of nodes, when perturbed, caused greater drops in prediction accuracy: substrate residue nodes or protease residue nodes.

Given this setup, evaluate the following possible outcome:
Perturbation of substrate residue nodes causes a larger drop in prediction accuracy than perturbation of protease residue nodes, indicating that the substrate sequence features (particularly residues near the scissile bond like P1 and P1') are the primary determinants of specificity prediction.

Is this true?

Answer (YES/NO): NO